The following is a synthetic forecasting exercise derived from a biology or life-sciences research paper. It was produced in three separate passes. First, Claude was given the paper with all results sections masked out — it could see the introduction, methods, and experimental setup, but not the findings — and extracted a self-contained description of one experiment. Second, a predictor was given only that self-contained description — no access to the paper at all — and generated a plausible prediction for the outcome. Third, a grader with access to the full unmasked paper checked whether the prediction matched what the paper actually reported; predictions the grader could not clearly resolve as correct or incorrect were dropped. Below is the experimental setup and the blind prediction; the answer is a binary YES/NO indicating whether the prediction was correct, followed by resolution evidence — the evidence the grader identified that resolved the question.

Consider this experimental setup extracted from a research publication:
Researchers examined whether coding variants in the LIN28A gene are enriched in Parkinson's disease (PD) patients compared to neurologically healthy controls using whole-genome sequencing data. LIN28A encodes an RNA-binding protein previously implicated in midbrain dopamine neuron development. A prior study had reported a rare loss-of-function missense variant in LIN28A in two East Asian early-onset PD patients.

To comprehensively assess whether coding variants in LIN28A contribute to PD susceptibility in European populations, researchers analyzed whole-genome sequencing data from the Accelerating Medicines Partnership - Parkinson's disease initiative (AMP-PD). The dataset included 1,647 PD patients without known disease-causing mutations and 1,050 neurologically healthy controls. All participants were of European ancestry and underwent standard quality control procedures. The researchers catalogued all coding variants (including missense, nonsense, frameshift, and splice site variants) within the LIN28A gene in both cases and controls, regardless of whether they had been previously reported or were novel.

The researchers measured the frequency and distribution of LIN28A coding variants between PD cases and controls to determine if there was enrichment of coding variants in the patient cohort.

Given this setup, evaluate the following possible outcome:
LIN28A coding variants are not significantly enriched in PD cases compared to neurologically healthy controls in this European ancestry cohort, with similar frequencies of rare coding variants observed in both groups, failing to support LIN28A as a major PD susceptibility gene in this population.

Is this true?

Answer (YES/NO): YES